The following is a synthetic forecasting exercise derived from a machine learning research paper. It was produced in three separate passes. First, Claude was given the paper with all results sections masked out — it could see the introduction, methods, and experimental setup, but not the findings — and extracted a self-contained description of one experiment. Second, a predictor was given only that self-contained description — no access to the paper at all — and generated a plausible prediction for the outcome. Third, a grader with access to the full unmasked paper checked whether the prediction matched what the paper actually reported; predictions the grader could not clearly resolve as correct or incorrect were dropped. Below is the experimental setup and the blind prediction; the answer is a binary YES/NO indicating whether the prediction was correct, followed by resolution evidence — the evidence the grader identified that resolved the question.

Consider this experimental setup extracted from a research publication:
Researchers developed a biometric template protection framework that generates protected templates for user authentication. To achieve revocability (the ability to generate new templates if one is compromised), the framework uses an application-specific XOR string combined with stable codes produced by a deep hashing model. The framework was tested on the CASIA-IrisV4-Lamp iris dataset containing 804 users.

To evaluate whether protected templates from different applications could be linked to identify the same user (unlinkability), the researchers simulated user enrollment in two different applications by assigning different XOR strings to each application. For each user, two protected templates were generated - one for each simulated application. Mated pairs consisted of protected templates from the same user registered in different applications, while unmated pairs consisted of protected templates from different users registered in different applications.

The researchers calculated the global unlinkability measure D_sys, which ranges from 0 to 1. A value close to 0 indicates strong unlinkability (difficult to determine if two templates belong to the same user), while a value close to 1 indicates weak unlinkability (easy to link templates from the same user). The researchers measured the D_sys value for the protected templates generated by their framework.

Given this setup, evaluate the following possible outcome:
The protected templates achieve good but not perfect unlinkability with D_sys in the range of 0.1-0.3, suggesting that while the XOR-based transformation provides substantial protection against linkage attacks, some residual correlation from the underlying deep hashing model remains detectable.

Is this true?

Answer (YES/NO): NO